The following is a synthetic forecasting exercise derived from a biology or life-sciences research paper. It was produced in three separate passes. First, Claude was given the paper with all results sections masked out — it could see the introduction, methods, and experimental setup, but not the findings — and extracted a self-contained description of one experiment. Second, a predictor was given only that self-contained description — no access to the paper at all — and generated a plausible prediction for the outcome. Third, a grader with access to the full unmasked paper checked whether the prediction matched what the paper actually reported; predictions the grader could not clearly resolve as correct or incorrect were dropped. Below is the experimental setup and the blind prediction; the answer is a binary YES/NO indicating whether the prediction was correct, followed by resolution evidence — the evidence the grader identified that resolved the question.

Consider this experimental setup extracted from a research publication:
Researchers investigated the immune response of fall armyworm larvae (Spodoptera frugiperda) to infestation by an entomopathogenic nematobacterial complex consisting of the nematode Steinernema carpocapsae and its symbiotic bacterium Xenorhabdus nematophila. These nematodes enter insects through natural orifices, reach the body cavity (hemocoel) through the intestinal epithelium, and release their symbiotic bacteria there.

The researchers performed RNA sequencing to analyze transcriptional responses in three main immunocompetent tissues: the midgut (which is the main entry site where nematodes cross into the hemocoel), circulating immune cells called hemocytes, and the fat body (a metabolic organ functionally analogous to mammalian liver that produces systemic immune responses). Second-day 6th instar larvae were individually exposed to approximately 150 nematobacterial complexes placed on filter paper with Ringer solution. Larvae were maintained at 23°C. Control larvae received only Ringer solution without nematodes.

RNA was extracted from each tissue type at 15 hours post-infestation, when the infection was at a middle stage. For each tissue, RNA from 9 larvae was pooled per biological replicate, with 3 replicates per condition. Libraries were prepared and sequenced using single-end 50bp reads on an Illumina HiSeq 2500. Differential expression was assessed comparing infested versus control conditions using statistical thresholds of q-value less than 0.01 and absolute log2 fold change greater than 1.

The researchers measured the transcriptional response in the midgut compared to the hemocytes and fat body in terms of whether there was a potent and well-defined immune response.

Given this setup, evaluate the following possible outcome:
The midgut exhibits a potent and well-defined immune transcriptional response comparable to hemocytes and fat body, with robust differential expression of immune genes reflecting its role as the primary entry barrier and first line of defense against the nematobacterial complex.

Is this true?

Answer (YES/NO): NO